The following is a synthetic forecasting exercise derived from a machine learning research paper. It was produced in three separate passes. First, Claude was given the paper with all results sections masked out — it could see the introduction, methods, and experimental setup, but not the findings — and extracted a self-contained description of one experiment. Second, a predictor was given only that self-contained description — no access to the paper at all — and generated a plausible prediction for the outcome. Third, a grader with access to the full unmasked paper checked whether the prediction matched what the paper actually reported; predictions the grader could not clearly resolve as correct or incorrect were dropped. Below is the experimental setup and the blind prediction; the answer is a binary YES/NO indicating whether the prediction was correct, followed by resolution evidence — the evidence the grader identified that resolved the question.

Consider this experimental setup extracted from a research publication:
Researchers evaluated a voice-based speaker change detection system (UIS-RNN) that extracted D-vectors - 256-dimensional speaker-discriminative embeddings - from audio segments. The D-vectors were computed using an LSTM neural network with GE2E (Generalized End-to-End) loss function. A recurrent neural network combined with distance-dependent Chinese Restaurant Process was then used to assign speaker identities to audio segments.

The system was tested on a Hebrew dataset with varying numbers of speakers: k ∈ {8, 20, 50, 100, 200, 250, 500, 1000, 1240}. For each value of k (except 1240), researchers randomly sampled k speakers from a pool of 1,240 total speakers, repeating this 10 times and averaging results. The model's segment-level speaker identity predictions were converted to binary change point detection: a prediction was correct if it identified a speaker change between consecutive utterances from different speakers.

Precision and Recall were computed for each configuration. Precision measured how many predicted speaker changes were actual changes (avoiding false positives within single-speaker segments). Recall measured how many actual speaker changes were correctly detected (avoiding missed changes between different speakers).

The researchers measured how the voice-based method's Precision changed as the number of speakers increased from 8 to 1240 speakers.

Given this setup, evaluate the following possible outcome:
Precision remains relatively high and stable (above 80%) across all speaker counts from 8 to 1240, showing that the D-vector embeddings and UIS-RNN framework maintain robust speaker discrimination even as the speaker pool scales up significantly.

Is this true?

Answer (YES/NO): YES